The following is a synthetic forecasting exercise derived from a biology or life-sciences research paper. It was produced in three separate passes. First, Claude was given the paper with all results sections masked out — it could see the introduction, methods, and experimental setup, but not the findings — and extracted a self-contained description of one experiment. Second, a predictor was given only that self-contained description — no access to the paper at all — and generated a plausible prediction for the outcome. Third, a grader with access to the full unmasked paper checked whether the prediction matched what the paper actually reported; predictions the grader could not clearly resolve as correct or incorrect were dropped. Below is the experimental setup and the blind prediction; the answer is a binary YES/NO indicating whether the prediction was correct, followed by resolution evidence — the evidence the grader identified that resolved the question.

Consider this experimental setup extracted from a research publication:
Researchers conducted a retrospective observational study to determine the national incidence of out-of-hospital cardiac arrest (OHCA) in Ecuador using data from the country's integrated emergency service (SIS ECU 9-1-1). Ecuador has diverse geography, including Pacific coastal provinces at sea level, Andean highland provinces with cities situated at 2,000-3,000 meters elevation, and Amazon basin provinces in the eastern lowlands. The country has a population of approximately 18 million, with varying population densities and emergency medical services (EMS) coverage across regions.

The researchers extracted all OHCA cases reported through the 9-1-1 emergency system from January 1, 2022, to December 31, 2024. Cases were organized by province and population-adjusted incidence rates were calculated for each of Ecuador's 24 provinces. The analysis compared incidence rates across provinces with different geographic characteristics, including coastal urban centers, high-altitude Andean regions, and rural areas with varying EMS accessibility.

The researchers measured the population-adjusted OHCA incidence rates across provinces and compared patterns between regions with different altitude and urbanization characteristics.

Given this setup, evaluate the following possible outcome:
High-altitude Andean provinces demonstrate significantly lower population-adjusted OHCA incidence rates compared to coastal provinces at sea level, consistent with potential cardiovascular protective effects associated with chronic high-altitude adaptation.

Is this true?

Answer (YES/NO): NO